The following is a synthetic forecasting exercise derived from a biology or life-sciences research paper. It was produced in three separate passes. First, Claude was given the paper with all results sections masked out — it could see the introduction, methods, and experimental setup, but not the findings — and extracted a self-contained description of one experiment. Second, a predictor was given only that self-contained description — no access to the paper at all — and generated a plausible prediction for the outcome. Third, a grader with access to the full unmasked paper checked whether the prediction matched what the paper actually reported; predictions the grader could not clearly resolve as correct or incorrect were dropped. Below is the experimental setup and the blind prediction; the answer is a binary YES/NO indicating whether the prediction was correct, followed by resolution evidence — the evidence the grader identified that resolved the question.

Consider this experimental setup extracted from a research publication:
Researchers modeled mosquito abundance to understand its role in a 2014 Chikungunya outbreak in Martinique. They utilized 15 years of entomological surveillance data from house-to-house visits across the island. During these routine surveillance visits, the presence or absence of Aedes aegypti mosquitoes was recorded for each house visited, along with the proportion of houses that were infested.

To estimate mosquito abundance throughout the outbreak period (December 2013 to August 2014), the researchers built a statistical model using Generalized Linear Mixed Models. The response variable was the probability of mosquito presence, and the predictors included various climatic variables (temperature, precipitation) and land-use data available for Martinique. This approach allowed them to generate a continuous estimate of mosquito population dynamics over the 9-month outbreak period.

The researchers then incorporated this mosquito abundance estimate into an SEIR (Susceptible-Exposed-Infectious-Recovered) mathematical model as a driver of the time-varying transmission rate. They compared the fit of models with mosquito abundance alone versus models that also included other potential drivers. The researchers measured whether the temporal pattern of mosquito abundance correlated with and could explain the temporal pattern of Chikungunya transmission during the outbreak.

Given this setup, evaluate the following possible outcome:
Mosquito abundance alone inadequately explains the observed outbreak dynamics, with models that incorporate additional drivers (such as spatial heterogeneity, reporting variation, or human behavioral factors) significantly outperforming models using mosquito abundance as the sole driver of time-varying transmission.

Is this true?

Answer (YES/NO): YES